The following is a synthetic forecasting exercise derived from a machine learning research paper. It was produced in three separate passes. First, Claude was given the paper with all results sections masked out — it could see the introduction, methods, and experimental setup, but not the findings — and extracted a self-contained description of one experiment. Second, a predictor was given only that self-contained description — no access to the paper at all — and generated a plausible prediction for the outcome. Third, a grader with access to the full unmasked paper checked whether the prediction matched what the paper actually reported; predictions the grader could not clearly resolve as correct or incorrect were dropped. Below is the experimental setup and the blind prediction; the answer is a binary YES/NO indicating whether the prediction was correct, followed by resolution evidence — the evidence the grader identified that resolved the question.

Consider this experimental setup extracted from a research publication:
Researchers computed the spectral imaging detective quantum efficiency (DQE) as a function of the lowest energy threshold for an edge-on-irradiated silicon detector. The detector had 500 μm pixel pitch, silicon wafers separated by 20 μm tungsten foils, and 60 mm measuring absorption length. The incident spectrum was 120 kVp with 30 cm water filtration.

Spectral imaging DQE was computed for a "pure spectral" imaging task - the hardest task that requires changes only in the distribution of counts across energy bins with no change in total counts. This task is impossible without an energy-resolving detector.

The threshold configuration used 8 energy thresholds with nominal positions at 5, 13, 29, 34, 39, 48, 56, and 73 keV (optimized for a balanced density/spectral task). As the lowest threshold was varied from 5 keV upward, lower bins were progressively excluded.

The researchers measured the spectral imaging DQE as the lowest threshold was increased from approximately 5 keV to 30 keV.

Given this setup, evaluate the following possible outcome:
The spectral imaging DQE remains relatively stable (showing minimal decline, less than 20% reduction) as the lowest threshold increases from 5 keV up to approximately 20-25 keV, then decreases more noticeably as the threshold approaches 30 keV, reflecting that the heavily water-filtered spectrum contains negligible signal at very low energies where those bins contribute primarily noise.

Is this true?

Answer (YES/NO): NO